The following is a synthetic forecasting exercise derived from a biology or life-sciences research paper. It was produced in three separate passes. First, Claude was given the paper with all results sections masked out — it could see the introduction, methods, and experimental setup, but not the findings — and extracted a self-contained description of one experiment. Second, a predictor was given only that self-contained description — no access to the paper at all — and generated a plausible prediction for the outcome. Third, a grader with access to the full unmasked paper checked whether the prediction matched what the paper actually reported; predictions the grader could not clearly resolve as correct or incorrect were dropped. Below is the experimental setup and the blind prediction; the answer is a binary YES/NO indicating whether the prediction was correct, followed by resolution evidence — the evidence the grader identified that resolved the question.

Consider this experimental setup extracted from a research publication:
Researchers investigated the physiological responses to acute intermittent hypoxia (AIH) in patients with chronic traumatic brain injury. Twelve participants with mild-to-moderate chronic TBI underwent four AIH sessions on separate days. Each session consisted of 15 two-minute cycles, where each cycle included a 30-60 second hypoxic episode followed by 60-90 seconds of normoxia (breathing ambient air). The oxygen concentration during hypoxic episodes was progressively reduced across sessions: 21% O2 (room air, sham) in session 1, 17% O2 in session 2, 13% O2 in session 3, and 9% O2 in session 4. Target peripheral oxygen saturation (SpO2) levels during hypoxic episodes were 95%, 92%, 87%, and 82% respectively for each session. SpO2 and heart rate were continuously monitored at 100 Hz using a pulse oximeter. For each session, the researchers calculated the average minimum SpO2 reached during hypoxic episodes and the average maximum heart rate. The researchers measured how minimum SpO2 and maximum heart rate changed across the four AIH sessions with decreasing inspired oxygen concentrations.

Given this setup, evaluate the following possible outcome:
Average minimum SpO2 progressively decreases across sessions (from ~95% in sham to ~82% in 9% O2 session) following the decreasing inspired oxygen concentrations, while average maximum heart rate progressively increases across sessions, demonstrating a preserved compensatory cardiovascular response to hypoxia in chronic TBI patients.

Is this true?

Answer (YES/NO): YES